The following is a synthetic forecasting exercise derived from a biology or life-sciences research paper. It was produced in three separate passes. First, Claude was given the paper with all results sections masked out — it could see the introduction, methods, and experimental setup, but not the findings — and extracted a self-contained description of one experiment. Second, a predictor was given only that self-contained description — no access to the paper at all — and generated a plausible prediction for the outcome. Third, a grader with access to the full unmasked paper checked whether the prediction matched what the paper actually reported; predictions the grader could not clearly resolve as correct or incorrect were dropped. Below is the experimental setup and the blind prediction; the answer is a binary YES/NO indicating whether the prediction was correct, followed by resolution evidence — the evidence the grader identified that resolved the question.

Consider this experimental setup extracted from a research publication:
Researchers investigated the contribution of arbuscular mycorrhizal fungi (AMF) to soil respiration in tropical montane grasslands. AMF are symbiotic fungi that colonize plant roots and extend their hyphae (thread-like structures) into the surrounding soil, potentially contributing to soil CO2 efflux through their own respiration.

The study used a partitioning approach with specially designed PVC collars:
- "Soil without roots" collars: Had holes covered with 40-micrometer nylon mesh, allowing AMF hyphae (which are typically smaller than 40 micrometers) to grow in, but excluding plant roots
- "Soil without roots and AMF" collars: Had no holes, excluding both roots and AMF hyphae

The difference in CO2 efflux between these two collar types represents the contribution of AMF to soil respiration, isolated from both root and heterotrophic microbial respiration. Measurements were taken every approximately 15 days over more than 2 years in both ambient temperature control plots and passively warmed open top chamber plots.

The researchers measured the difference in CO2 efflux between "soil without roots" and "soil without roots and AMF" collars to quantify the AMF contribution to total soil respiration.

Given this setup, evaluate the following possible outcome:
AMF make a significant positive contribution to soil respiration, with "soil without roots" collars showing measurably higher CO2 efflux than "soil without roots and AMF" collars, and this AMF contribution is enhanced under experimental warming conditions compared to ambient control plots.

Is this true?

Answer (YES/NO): NO